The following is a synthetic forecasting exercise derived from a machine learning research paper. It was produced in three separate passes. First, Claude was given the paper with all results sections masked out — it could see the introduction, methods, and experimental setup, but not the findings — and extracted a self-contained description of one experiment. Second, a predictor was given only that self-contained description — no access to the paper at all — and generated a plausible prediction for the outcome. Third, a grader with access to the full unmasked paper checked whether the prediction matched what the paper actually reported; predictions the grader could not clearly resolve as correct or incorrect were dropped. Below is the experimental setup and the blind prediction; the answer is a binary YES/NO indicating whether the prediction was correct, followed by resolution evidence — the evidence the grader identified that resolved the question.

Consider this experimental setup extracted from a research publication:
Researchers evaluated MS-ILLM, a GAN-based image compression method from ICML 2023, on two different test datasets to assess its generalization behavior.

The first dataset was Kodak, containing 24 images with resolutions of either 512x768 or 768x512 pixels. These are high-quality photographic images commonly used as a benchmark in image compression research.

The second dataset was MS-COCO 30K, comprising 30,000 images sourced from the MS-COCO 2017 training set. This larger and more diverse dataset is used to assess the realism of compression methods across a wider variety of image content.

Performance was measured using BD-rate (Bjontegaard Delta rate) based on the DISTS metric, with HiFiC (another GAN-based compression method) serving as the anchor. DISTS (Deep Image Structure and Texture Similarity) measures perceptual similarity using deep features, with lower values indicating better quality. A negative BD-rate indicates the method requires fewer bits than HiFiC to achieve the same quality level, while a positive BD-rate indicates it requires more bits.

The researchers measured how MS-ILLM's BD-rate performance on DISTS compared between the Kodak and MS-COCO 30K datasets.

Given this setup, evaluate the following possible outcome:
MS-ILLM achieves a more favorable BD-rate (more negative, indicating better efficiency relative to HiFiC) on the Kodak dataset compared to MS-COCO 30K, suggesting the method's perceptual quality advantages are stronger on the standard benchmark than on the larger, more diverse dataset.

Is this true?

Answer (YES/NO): YES